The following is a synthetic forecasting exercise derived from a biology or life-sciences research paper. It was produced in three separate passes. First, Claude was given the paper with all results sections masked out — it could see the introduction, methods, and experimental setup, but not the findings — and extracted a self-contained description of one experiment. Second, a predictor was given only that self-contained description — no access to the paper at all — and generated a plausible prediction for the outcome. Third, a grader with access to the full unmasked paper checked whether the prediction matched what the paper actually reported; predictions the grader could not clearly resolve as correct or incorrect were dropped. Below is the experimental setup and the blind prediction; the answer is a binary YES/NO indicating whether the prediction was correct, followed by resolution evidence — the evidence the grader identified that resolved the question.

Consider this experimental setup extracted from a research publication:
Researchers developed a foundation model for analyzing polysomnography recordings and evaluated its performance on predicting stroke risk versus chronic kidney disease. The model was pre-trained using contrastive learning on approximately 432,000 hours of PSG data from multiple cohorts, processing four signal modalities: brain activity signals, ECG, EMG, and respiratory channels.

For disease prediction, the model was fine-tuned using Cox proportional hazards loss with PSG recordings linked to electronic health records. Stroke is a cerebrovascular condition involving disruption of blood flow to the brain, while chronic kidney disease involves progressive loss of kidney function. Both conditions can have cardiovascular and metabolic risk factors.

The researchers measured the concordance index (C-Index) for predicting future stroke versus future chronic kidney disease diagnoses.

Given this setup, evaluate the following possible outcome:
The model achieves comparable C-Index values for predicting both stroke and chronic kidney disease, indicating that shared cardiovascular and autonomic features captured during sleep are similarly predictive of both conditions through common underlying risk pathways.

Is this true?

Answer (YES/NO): YES